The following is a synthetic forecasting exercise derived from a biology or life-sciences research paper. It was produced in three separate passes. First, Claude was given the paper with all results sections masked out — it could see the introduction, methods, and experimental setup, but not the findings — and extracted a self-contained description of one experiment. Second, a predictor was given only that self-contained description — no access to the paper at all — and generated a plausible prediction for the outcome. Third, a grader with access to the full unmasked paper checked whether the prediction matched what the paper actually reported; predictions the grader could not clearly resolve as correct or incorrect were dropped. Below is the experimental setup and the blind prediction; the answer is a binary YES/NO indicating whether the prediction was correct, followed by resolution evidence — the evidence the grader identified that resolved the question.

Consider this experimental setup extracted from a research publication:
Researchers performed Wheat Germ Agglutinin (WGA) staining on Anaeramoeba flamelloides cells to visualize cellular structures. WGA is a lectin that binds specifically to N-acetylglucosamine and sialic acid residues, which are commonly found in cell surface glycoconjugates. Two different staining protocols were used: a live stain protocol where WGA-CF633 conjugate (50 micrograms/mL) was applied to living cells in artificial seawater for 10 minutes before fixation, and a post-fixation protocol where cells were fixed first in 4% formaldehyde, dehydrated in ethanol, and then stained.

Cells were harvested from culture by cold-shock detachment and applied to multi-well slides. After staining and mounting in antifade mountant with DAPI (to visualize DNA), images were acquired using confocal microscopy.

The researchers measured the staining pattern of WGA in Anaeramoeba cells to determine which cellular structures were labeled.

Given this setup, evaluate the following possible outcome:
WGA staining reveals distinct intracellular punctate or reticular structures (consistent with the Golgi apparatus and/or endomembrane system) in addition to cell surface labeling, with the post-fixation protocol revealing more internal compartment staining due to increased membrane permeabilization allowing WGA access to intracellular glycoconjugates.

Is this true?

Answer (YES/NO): NO